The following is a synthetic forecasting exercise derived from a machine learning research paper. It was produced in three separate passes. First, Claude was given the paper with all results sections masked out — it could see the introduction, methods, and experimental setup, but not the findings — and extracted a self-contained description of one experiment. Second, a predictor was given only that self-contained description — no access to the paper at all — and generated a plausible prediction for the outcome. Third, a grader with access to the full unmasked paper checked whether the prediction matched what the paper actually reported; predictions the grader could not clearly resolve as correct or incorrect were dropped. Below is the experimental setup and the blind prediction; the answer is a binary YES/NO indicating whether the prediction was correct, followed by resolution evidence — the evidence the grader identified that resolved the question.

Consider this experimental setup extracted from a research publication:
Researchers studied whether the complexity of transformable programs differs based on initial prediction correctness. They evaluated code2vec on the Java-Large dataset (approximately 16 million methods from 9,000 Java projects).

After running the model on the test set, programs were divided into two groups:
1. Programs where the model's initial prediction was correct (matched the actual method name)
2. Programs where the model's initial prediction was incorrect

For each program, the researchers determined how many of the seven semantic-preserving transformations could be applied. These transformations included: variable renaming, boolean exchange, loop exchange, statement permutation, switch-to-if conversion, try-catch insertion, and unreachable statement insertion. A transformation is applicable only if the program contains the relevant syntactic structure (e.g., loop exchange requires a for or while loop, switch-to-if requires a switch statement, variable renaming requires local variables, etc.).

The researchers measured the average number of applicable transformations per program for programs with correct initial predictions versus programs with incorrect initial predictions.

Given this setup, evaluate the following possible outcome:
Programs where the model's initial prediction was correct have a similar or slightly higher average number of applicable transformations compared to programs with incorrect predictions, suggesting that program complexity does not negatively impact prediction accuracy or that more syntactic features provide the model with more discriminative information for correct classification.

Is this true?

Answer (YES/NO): NO